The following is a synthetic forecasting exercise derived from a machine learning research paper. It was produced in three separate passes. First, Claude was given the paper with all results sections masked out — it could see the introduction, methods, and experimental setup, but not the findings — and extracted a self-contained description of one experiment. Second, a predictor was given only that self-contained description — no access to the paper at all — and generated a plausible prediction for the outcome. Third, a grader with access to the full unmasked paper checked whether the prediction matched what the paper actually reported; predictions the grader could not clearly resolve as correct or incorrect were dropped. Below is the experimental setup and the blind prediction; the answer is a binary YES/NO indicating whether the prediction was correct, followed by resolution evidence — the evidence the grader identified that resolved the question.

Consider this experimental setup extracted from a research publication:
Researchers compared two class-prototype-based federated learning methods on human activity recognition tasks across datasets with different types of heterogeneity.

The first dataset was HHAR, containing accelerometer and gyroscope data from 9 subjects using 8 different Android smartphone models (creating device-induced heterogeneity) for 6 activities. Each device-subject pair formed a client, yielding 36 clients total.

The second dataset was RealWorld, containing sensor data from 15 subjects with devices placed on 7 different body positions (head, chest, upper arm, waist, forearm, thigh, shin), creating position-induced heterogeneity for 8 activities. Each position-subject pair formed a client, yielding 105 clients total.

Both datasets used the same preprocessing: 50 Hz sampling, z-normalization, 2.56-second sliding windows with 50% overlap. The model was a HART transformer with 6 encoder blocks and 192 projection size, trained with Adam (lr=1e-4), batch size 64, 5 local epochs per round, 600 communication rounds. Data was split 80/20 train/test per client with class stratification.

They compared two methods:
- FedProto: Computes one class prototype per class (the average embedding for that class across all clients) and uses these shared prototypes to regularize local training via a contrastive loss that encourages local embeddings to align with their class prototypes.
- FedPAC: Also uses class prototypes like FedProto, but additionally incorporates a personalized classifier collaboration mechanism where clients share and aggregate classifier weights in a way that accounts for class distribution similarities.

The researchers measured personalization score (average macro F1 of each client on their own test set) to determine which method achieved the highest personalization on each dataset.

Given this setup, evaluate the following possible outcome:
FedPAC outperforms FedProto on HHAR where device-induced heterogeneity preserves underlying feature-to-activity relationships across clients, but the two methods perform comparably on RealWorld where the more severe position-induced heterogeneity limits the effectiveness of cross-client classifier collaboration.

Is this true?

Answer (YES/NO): YES